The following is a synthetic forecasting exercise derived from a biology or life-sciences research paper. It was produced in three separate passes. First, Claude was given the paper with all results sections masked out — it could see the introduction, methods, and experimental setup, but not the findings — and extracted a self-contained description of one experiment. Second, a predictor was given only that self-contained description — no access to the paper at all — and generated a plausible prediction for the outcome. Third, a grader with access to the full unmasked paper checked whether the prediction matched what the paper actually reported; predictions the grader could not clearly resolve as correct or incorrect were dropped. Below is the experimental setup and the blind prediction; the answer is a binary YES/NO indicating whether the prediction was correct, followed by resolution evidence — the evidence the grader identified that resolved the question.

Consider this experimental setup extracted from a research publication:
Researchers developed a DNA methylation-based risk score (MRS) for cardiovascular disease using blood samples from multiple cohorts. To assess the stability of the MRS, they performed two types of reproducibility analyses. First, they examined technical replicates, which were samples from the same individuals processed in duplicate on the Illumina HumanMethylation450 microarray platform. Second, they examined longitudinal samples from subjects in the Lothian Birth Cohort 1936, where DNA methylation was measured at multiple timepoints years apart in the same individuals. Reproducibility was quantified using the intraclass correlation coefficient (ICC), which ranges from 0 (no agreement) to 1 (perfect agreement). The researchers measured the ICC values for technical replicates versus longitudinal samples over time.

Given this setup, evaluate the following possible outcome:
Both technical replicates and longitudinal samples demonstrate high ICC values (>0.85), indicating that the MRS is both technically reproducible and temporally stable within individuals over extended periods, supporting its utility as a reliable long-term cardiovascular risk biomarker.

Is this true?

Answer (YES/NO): NO